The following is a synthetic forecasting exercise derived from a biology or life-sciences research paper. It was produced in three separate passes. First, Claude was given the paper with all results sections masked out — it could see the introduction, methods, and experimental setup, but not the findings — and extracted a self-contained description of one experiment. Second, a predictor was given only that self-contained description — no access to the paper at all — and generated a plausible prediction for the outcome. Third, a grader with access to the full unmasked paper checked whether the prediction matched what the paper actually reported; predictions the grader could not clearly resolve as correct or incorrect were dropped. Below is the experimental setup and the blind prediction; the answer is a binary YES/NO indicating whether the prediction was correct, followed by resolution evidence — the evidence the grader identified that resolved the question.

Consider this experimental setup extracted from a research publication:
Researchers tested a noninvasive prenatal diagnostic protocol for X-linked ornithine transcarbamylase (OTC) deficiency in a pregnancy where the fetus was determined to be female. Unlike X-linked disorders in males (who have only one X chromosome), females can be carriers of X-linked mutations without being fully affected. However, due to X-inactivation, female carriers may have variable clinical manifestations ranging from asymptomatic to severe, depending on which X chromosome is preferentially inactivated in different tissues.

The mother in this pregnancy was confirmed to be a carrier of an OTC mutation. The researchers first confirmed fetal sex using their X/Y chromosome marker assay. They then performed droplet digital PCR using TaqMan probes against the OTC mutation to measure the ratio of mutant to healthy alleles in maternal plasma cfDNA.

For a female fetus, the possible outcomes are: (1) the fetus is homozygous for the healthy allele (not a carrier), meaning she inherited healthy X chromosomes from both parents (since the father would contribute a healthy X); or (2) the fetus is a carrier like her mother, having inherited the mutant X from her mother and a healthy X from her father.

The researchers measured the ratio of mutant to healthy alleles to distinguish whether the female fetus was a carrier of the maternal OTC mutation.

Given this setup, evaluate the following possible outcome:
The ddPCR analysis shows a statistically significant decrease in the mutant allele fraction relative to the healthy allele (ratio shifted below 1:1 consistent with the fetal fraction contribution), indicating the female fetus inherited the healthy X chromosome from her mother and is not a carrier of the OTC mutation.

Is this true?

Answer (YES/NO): NO